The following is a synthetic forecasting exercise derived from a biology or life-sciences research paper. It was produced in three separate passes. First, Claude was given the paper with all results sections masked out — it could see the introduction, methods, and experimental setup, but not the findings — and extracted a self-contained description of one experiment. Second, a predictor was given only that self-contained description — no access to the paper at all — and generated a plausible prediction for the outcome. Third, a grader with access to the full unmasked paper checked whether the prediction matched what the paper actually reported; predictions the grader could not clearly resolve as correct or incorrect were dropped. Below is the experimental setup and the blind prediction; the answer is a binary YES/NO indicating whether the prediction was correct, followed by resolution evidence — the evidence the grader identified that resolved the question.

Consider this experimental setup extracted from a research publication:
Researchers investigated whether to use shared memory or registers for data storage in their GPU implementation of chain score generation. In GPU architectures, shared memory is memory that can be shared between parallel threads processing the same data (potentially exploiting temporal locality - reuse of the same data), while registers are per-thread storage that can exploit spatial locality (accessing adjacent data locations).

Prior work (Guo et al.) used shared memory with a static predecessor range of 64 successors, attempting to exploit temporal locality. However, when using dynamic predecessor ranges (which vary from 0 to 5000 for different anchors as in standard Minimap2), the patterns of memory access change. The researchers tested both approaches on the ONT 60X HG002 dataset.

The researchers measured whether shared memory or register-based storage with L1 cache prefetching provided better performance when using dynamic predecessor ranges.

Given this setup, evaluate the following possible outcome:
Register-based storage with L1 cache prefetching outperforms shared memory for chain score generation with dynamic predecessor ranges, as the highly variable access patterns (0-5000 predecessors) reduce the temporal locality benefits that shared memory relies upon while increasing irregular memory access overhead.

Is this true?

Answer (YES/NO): YES